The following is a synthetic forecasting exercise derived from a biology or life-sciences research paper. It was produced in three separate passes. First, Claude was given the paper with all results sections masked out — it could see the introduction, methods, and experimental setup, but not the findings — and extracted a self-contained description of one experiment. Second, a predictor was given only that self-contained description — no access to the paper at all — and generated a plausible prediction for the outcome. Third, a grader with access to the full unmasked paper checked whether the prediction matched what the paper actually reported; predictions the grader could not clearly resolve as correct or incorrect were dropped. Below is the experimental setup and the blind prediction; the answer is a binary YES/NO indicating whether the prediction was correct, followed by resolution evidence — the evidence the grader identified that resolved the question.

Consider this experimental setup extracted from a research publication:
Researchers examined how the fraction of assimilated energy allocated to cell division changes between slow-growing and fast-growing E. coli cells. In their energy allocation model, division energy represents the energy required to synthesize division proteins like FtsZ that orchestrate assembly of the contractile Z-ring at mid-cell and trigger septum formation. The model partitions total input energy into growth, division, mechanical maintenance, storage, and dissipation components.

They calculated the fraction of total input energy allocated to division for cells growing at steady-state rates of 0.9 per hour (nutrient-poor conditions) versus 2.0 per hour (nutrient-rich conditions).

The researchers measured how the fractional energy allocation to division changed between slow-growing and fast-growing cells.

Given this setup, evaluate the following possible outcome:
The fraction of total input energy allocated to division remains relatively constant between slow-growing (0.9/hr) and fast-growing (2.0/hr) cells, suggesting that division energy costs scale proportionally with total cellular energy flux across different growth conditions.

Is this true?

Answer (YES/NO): NO